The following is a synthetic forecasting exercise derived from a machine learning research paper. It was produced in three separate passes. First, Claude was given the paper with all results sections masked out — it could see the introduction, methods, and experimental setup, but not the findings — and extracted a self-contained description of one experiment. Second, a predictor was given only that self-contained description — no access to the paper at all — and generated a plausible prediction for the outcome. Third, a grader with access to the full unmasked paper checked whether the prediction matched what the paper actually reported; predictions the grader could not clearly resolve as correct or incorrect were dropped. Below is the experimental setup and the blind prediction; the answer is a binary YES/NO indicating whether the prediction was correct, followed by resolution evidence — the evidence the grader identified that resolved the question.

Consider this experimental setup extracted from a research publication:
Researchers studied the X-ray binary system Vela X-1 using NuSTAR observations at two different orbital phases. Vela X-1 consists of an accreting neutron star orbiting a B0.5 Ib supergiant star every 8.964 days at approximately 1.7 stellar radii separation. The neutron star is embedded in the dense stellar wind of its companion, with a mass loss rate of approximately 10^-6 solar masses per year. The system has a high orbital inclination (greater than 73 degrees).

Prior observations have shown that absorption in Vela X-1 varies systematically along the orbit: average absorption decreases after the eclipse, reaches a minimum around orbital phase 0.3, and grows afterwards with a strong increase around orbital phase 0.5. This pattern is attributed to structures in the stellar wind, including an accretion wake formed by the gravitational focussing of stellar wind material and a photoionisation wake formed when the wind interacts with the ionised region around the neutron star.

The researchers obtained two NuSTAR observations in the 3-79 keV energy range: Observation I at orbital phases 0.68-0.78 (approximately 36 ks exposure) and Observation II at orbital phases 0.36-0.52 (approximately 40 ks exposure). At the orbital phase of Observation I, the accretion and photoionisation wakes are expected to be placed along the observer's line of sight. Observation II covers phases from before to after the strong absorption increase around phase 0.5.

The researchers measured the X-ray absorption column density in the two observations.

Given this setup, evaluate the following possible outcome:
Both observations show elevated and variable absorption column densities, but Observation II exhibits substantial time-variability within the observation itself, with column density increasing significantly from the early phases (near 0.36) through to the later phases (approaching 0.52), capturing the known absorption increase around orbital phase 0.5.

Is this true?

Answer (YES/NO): YES